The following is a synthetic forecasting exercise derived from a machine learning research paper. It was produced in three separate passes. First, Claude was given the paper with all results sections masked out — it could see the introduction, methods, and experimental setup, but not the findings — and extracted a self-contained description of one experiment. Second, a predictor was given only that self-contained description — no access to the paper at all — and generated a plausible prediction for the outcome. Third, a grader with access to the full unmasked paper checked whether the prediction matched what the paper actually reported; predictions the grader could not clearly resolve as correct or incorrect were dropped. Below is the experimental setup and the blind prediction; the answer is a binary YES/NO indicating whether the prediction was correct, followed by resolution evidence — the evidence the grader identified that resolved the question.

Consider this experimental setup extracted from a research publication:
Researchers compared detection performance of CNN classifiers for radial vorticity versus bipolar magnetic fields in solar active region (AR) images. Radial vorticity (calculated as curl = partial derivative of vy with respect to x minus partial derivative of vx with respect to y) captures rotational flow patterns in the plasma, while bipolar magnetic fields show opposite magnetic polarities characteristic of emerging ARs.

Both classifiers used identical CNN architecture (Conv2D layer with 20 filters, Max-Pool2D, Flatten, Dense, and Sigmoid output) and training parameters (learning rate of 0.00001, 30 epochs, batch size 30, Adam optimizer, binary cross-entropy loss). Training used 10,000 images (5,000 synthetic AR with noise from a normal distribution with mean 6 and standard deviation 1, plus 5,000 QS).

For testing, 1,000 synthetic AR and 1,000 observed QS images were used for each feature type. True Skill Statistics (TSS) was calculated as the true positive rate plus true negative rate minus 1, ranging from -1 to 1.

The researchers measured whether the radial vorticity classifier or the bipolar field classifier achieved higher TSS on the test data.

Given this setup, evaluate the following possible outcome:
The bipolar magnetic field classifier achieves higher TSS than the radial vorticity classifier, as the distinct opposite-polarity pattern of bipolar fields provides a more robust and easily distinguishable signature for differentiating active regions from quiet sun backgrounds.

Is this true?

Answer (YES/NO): NO